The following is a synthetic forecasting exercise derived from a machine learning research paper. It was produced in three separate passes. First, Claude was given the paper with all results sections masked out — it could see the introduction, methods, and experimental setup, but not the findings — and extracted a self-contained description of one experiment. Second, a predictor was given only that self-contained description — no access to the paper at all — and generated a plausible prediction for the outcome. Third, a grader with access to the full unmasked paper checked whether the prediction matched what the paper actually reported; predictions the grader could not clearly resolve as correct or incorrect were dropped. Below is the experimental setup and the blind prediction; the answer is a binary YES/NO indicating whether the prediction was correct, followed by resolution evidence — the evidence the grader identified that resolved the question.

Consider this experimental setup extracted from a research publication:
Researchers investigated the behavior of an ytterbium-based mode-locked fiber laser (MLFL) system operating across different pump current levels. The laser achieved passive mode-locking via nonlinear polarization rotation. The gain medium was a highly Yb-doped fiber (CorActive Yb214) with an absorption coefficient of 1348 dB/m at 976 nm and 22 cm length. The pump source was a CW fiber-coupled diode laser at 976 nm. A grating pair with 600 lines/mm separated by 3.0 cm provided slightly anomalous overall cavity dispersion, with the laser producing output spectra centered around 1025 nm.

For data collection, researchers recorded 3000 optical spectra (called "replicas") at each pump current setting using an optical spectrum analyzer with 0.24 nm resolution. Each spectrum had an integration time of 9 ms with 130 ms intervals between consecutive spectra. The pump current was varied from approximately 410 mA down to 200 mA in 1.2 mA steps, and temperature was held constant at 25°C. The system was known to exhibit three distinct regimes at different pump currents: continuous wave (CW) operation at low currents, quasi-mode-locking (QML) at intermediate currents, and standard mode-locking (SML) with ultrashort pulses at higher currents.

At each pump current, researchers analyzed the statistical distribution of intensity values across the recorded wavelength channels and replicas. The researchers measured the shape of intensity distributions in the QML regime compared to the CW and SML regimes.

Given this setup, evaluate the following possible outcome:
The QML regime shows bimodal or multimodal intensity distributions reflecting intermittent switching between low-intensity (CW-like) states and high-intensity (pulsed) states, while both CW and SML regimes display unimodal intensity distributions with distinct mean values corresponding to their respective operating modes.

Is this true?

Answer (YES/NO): NO